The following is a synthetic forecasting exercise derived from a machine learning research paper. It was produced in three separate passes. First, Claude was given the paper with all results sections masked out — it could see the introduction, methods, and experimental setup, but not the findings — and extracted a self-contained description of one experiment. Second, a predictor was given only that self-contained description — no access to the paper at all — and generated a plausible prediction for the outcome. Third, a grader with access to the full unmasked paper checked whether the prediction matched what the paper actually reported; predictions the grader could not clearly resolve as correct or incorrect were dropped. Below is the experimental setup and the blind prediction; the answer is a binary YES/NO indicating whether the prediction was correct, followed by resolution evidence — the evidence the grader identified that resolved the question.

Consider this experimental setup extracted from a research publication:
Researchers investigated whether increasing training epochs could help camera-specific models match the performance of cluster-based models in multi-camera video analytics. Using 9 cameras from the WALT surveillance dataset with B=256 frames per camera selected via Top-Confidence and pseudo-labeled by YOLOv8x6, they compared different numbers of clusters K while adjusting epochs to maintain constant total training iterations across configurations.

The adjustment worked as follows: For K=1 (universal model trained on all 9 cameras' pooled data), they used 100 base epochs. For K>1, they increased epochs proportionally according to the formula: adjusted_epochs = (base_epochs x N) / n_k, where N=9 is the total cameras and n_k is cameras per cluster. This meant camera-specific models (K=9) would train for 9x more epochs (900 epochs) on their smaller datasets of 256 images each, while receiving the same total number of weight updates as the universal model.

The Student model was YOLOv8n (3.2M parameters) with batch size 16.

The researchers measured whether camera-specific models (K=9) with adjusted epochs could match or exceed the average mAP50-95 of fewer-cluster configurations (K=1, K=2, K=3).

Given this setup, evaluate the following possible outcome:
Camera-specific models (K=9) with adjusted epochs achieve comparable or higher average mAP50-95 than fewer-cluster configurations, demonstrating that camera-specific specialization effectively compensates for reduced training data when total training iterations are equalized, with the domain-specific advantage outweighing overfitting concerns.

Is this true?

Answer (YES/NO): YES